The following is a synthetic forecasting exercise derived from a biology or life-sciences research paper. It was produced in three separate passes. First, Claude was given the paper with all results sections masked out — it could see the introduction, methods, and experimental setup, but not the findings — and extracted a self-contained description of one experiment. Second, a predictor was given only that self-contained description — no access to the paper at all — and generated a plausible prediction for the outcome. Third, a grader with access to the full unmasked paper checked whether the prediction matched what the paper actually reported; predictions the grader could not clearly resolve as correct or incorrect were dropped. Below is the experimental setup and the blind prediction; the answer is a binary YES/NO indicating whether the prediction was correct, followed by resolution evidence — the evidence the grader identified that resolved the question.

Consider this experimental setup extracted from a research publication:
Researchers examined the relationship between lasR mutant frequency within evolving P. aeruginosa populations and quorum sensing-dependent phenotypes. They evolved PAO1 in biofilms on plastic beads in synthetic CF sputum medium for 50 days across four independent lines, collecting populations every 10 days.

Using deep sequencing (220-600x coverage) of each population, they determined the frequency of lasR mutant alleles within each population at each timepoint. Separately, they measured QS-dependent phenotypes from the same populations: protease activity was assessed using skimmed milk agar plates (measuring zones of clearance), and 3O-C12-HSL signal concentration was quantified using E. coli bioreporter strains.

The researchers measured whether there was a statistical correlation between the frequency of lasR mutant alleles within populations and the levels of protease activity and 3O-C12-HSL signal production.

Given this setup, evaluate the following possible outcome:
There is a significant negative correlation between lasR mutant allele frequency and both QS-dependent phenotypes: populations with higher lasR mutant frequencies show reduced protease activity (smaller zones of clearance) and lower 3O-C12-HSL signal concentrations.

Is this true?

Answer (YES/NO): NO